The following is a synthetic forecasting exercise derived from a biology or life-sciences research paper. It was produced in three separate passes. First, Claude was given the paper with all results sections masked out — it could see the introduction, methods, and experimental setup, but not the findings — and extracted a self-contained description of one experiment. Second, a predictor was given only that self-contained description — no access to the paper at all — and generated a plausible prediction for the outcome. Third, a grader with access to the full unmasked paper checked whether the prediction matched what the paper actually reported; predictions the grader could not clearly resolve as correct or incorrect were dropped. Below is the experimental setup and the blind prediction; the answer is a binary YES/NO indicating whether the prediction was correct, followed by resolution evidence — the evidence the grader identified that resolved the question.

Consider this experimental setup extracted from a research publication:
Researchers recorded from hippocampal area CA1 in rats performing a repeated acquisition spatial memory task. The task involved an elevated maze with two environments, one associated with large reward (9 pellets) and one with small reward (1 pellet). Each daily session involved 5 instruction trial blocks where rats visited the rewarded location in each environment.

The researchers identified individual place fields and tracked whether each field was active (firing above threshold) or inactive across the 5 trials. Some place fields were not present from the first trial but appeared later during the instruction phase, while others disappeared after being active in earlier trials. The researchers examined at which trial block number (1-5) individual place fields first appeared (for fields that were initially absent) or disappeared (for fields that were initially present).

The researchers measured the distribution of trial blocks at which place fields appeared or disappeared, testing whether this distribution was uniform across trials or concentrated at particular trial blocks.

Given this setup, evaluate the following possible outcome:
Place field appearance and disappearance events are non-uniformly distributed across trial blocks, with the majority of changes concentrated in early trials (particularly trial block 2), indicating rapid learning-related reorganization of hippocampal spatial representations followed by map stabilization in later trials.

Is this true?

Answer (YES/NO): NO